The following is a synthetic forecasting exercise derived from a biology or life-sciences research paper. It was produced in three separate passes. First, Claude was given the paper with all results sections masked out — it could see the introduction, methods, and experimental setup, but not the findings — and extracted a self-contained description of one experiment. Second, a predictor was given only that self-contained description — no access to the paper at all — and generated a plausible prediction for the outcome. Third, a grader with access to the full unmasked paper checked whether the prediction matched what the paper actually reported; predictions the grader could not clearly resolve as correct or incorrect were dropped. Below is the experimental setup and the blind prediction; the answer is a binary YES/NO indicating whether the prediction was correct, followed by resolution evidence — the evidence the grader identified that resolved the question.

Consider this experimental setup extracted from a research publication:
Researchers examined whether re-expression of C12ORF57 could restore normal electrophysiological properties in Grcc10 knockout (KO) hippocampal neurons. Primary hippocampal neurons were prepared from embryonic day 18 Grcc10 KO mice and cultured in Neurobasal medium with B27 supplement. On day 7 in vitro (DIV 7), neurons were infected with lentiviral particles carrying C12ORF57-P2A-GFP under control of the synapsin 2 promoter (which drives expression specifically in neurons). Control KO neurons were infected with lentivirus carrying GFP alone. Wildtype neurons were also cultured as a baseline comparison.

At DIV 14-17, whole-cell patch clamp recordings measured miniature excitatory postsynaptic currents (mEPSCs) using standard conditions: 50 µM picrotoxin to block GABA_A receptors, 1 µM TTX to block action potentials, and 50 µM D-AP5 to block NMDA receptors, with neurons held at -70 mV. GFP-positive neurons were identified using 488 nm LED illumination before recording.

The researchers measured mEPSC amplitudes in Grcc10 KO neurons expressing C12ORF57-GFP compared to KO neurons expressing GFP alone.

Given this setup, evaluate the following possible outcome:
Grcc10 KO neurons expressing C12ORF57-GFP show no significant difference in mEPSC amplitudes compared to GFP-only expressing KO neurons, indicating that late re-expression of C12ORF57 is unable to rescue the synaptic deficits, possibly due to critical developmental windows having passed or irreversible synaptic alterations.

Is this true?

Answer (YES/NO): NO